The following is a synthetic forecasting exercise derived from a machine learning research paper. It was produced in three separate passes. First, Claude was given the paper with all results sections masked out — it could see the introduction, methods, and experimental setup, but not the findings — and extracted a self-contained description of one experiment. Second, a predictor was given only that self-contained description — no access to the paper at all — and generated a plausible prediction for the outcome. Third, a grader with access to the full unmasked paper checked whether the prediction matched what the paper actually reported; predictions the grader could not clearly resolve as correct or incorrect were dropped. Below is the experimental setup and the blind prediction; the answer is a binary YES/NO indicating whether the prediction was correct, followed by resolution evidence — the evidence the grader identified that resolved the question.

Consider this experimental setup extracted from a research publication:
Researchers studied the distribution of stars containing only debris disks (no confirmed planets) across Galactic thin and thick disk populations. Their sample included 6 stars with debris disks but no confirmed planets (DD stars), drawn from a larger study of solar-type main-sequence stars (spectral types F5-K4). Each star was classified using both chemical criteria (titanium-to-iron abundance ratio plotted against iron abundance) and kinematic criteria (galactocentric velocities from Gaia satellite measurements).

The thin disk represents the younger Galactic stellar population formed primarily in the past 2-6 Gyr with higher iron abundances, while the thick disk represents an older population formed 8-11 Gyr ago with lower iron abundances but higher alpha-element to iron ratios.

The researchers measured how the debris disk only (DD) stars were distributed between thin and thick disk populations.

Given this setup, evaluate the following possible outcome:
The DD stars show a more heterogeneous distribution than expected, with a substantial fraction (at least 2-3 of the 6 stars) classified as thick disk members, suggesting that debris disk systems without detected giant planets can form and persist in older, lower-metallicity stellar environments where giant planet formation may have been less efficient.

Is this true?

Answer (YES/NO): YES